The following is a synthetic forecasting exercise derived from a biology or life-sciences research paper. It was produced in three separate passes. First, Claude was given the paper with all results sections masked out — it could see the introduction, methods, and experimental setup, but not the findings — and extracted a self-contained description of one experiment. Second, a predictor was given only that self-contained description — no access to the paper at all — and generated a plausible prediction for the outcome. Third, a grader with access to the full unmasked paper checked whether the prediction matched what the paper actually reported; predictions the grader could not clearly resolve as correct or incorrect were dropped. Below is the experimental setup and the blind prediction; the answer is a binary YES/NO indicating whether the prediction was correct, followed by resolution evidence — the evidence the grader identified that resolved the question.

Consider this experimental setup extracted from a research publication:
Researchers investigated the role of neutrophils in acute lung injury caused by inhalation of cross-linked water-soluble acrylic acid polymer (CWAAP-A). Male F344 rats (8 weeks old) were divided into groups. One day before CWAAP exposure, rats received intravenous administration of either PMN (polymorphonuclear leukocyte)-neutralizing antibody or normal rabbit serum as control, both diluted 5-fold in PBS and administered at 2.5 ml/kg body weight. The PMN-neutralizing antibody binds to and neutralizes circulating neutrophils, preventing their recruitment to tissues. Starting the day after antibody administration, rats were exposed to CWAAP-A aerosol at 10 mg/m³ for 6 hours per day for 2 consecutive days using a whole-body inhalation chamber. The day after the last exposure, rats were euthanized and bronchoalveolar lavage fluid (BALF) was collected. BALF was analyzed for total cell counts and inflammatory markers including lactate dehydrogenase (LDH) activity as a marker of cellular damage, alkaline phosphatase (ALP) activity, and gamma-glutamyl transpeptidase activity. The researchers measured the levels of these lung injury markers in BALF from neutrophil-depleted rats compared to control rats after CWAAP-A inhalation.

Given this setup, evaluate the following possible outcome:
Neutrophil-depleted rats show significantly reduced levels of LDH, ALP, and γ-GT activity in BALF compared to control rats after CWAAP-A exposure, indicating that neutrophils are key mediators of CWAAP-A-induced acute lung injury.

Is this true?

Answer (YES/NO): NO